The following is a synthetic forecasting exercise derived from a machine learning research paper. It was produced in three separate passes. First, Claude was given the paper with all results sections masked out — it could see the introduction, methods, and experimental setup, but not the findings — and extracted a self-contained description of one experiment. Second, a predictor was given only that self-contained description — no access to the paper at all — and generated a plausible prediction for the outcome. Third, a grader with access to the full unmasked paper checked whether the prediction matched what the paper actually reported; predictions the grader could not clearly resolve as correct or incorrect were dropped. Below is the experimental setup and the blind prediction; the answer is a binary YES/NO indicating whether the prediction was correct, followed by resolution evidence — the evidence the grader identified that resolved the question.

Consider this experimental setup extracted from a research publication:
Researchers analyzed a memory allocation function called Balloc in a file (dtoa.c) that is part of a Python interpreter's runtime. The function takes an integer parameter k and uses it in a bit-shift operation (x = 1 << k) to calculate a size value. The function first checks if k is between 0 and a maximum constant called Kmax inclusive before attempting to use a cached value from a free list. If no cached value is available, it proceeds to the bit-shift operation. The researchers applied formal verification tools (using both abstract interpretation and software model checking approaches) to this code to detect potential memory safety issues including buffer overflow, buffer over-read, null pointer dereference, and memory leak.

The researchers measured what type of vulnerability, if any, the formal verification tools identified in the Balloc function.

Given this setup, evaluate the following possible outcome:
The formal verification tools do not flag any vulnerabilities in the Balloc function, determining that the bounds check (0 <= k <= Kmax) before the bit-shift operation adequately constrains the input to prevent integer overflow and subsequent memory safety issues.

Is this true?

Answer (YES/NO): NO